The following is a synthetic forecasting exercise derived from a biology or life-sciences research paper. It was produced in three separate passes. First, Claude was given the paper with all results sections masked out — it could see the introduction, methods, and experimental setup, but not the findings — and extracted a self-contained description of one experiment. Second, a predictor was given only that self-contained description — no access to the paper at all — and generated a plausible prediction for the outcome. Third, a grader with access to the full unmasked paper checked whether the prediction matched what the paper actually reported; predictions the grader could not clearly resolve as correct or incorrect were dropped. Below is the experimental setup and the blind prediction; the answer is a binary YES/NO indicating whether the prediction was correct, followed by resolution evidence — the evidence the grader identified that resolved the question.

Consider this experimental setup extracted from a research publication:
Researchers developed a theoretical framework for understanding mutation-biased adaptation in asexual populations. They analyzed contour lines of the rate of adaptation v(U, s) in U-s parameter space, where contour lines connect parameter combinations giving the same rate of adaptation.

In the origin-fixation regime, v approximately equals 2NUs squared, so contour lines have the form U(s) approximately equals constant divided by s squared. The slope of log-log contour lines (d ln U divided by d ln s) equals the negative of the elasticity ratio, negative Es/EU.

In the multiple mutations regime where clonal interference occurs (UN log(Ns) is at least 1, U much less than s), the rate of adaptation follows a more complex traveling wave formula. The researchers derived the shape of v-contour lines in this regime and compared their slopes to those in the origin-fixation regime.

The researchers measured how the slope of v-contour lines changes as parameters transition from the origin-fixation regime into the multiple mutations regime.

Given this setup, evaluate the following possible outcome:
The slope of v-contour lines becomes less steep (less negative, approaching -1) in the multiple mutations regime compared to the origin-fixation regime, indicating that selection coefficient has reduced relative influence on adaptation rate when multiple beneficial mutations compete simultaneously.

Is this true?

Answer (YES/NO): NO